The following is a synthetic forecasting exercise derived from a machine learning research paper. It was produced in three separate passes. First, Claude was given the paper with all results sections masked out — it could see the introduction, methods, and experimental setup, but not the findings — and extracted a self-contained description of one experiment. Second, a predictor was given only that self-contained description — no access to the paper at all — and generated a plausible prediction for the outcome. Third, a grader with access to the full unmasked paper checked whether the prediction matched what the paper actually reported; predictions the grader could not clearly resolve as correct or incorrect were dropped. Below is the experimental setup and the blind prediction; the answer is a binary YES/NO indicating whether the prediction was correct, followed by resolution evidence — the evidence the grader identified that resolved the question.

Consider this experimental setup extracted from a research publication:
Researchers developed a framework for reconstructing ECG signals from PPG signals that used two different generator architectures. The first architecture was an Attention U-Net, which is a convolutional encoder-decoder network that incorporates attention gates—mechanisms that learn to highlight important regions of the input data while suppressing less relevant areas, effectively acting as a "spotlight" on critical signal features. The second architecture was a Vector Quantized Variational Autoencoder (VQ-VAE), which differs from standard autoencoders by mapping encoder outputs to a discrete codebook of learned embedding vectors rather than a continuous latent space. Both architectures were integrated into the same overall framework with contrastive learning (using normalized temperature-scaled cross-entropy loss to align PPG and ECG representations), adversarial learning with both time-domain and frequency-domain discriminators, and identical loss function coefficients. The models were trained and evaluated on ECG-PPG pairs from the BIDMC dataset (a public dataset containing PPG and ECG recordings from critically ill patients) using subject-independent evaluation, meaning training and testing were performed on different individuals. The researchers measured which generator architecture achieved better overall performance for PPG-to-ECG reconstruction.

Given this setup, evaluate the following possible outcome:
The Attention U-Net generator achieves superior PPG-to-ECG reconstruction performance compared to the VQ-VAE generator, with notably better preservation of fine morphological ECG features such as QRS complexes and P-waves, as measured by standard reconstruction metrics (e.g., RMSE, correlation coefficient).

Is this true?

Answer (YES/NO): NO